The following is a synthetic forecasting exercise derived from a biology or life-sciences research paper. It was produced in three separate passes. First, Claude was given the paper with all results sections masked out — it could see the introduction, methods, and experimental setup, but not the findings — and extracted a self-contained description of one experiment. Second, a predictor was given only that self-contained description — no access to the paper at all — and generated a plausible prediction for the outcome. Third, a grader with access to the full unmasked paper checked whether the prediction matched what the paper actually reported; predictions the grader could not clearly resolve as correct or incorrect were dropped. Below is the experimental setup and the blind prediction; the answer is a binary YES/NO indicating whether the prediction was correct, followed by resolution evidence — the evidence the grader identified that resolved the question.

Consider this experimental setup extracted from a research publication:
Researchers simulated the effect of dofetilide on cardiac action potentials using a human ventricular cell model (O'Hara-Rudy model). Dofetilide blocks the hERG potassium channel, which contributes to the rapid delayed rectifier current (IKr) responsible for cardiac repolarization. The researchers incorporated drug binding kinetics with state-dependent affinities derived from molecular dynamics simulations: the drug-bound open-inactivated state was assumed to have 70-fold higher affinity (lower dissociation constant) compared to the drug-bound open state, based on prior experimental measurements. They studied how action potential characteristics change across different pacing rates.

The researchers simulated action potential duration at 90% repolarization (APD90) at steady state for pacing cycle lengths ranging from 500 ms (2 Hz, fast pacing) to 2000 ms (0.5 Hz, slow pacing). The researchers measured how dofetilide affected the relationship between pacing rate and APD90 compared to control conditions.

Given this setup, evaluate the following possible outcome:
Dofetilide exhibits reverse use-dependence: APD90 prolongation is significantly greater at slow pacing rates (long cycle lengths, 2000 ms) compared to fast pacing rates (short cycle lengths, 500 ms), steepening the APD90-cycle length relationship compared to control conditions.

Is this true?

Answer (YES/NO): YES